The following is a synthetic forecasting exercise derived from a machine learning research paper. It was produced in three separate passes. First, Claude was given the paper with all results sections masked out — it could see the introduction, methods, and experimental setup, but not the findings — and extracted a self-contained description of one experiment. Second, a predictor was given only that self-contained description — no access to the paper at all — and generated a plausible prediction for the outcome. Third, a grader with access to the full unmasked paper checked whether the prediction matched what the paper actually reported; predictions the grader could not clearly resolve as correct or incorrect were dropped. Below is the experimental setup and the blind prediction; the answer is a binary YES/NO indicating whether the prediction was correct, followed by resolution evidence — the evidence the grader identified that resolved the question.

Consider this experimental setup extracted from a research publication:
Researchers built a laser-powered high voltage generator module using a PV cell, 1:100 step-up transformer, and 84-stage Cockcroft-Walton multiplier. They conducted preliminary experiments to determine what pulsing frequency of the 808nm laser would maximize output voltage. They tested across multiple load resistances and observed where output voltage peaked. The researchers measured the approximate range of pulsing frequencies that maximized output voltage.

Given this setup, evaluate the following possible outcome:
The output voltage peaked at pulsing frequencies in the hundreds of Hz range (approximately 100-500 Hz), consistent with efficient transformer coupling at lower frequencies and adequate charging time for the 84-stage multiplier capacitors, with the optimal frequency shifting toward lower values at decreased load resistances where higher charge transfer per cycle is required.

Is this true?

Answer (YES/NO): NO